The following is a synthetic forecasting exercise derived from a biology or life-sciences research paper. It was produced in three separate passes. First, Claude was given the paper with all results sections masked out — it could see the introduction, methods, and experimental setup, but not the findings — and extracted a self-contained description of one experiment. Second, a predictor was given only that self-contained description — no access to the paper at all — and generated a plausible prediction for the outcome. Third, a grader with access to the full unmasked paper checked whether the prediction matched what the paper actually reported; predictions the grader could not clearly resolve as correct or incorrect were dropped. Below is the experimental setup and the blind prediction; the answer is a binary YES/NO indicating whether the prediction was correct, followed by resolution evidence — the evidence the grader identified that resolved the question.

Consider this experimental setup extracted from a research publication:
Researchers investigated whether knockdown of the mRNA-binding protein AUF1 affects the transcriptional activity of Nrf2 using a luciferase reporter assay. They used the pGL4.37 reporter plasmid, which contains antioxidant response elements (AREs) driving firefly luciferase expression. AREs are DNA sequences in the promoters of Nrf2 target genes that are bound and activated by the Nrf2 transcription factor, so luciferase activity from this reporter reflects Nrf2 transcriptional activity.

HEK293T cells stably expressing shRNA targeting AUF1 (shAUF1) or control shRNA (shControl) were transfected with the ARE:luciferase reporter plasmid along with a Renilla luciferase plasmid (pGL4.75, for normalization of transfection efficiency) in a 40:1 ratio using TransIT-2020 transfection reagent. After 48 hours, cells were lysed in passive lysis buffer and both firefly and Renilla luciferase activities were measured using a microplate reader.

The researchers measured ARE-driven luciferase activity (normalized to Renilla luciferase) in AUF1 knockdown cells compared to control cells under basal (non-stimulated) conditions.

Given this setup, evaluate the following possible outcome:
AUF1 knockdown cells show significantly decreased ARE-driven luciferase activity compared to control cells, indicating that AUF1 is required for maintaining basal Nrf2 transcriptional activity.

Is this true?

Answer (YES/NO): YES